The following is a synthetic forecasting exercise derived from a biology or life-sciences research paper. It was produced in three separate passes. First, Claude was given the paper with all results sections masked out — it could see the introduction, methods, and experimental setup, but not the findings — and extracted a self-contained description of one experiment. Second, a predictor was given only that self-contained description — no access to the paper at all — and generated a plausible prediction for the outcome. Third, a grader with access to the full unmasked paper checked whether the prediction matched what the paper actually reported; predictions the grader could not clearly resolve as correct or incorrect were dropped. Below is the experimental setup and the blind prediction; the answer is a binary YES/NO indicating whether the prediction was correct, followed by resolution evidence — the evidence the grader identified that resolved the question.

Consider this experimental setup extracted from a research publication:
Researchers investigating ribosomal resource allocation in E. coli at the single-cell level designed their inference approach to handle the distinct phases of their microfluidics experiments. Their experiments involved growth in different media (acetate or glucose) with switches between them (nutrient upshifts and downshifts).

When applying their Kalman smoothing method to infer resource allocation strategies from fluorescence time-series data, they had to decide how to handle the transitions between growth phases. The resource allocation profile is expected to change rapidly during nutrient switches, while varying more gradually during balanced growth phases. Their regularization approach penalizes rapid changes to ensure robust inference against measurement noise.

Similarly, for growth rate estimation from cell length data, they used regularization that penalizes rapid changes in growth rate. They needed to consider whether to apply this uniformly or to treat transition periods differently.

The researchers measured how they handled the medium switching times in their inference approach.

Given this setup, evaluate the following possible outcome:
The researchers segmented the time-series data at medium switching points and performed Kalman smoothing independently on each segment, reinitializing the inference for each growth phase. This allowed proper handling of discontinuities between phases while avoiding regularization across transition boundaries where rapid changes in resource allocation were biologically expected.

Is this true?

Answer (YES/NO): YES